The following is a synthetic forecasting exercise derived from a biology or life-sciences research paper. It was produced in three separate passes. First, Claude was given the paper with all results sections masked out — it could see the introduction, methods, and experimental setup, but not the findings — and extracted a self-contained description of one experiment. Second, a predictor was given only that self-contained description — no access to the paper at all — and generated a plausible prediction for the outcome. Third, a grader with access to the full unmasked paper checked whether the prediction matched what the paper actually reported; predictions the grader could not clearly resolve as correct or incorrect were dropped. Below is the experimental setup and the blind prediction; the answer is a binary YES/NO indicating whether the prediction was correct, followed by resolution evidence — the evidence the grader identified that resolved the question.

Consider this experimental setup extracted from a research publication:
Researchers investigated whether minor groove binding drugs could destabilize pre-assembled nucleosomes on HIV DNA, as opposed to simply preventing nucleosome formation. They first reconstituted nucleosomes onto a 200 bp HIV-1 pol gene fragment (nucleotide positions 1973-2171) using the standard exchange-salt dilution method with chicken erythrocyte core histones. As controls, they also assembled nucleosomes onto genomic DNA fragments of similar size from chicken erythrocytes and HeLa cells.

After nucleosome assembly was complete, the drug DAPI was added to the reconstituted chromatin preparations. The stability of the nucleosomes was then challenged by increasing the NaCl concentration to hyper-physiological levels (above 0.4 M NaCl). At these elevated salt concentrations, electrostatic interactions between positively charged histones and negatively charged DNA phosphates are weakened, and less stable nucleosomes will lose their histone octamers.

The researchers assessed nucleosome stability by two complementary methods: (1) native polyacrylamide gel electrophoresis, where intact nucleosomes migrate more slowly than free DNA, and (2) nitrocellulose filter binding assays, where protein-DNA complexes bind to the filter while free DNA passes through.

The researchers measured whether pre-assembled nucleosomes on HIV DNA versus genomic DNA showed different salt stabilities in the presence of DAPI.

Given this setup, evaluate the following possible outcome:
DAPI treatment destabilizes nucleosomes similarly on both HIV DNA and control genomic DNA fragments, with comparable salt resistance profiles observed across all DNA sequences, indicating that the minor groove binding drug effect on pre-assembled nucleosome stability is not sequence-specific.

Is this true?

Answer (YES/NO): NO